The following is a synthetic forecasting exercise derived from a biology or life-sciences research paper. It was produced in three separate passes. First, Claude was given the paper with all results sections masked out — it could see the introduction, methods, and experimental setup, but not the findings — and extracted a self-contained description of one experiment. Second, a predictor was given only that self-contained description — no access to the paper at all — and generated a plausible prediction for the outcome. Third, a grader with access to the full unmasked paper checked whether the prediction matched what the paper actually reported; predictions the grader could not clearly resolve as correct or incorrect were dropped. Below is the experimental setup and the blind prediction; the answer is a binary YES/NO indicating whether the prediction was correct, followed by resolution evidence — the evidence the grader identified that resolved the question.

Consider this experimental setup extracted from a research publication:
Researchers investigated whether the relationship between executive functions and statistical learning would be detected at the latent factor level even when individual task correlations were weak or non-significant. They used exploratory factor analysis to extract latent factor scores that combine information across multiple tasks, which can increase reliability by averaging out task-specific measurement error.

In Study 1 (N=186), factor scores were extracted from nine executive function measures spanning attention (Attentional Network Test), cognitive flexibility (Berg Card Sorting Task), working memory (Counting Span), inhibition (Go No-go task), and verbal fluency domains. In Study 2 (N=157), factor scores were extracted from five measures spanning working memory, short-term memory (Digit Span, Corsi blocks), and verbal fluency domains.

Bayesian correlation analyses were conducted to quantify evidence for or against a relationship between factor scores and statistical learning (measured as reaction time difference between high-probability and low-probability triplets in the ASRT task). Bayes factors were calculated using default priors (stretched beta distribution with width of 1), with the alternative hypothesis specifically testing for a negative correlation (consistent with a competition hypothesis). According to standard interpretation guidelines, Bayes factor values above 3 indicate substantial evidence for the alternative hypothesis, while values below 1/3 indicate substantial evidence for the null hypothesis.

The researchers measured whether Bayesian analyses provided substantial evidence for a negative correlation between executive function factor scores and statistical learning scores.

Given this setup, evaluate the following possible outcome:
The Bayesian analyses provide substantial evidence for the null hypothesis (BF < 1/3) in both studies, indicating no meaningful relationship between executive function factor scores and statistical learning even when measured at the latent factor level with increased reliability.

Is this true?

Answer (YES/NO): NO